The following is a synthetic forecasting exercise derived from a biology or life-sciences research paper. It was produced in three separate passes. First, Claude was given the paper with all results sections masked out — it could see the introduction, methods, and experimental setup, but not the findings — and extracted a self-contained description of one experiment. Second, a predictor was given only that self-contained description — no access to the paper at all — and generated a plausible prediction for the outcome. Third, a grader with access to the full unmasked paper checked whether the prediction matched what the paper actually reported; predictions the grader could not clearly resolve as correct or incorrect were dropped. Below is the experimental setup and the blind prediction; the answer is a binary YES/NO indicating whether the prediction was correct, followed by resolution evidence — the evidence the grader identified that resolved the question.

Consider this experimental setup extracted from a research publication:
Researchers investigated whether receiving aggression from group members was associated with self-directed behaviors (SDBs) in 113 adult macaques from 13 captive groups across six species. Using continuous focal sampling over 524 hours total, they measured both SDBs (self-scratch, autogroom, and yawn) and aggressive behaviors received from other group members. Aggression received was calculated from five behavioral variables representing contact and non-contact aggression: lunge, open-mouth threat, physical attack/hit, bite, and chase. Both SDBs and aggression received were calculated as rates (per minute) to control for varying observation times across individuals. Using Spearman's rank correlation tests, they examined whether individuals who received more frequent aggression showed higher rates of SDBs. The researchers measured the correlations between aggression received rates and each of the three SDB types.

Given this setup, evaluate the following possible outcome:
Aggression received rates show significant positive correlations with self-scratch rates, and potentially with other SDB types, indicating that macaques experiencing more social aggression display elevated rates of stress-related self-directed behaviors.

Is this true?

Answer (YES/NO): YES